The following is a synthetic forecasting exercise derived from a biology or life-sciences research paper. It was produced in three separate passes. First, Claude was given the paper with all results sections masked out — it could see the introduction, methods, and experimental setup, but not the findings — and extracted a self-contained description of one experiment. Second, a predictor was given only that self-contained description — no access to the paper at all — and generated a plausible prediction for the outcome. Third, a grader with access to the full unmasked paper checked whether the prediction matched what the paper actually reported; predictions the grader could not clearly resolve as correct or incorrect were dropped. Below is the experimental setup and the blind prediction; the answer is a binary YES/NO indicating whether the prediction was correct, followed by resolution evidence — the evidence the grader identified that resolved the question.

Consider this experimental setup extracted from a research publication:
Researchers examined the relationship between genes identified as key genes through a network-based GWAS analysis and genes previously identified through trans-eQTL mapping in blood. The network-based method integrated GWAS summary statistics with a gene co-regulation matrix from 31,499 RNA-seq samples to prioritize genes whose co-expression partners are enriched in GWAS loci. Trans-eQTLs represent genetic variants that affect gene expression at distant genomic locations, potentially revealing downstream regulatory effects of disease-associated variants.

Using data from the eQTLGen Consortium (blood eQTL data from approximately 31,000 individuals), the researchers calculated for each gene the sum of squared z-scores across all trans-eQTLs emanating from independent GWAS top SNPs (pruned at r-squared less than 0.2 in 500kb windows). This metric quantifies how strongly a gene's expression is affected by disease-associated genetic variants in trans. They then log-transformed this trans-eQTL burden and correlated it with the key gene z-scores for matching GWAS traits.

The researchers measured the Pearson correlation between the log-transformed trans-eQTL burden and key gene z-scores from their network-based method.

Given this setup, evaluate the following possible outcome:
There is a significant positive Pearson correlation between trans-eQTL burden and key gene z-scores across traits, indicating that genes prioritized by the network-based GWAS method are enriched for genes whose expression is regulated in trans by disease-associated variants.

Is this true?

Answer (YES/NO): YES